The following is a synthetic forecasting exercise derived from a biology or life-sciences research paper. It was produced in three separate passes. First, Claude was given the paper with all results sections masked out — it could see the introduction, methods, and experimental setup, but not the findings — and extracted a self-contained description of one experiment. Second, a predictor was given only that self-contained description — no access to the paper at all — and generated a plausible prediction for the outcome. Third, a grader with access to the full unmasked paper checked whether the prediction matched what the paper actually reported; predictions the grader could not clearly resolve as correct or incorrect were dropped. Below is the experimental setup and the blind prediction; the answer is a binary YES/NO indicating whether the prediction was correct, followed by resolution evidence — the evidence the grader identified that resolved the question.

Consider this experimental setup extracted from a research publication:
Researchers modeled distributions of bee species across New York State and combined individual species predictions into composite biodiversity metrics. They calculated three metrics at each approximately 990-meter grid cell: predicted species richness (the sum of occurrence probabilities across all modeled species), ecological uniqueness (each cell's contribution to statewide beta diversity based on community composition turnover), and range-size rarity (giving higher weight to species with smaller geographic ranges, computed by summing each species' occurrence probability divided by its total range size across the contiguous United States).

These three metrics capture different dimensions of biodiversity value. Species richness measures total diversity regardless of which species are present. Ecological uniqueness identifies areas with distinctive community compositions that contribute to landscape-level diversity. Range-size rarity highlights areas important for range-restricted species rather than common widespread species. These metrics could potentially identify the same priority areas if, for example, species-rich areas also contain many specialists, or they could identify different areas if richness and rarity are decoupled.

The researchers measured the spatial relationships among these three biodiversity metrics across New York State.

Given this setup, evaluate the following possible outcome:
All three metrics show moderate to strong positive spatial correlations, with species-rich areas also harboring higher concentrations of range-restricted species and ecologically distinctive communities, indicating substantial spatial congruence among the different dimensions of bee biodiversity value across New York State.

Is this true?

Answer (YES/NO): NO